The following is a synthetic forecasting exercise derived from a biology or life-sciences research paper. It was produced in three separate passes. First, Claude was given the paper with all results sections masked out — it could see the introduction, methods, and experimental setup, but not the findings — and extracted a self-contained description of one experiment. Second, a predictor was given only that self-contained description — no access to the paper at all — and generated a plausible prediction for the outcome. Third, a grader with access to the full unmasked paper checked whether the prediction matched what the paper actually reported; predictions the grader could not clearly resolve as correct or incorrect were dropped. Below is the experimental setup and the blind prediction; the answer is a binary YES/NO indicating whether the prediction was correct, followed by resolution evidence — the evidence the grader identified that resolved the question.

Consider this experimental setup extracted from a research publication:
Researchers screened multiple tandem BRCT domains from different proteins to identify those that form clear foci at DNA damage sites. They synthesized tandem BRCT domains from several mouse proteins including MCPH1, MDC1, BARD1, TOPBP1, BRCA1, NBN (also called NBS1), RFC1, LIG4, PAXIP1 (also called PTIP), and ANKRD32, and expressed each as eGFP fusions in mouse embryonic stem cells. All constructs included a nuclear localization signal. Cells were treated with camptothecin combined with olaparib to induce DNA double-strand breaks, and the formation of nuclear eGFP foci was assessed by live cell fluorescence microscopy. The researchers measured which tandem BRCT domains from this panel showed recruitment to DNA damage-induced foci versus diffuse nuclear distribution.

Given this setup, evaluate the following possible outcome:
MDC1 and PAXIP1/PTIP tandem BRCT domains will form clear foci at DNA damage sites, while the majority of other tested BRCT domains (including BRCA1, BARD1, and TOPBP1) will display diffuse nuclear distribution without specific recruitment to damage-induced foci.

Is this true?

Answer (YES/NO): NO